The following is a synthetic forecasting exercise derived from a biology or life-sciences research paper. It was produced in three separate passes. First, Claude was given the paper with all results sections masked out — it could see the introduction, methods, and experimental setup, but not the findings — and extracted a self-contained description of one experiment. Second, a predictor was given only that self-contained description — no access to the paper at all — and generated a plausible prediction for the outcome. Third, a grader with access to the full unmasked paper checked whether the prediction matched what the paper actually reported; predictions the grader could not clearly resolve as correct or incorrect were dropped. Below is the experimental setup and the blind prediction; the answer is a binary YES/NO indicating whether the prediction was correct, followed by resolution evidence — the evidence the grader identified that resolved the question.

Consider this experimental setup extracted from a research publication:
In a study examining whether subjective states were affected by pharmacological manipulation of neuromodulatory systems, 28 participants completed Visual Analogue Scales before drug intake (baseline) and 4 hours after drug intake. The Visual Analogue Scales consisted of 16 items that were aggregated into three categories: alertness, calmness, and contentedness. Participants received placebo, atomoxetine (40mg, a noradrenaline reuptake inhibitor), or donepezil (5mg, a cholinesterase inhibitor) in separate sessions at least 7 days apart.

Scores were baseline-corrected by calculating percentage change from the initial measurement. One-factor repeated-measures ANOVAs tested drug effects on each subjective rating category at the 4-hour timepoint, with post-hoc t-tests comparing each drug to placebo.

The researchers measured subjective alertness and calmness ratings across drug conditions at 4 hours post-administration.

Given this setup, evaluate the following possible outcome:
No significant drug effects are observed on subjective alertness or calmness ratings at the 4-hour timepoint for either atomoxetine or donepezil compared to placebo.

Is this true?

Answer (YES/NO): YES